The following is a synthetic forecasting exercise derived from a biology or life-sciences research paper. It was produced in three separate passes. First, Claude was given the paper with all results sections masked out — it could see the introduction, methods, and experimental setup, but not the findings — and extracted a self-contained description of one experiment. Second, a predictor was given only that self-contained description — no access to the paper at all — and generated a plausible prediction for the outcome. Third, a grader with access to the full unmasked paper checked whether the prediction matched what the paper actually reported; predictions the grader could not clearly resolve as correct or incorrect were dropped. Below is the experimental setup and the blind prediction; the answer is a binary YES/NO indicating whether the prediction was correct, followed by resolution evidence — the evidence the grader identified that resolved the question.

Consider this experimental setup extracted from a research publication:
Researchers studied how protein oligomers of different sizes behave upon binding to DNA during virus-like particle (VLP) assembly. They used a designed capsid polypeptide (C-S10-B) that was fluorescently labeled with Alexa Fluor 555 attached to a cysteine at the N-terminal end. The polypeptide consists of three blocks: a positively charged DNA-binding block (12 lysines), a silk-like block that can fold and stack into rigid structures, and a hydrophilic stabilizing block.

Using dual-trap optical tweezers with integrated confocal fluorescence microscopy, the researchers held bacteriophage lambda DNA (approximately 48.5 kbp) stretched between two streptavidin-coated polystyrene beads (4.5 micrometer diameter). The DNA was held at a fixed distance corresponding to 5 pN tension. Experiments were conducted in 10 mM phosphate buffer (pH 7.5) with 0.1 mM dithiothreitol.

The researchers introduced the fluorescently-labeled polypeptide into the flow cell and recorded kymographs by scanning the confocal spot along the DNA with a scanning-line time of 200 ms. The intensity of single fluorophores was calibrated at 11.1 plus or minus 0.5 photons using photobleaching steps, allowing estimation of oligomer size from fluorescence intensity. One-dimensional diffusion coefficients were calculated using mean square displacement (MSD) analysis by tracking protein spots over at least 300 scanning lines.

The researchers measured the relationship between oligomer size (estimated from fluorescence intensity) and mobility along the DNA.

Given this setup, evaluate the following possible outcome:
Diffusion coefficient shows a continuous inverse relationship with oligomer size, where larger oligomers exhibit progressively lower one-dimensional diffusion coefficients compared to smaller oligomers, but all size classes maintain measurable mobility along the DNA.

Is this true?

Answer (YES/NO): NO